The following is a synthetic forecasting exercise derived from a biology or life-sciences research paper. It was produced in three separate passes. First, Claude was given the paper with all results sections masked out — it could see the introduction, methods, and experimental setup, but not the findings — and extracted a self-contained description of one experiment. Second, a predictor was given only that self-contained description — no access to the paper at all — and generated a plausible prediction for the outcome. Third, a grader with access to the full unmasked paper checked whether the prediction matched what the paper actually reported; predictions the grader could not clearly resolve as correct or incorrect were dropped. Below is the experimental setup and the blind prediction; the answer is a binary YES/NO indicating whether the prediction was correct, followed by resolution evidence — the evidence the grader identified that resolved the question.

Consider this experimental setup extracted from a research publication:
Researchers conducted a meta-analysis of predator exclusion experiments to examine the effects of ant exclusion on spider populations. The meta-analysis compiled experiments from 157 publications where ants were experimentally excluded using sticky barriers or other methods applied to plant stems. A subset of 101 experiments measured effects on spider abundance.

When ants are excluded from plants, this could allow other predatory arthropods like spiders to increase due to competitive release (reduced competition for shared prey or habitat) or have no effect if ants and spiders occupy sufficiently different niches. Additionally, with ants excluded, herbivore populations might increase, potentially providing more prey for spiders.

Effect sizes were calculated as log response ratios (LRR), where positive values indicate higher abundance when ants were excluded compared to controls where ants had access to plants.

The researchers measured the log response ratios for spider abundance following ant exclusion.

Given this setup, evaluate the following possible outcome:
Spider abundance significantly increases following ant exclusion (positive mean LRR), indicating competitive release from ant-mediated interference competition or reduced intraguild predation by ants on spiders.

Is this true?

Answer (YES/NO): YES